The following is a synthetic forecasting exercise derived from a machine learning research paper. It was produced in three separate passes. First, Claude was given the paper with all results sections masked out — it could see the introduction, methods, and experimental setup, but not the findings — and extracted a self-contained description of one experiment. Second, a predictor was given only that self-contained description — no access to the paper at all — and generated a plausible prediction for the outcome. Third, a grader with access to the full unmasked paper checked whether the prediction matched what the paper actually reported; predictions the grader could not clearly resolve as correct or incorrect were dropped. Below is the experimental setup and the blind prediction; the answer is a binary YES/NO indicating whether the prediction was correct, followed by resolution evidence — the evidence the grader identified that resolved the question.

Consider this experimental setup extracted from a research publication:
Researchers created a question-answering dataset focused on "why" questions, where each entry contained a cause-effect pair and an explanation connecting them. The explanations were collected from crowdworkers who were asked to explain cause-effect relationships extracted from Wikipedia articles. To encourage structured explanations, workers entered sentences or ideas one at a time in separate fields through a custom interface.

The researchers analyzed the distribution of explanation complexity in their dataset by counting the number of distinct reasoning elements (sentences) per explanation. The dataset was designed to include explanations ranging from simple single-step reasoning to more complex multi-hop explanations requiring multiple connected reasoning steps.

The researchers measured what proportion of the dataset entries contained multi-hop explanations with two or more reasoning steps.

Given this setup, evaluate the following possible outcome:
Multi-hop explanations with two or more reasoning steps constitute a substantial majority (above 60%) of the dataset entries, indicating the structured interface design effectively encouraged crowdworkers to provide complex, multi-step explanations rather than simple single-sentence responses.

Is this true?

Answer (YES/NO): NO